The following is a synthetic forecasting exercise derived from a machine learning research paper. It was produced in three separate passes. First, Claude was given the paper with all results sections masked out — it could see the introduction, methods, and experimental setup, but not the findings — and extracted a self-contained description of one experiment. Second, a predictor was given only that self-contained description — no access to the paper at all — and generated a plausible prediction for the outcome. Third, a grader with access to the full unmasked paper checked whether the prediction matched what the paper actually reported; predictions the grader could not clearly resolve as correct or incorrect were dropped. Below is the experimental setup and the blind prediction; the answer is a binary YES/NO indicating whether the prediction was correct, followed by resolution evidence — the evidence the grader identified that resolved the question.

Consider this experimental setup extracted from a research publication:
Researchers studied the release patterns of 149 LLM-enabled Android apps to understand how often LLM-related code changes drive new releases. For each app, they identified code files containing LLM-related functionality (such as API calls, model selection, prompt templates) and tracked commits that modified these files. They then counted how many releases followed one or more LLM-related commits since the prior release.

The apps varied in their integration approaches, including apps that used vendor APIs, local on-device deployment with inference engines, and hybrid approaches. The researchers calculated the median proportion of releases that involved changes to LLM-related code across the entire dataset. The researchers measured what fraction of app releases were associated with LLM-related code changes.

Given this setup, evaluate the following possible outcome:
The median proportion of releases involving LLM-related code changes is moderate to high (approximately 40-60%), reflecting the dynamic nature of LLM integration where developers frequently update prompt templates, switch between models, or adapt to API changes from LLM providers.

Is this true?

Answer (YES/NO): NO